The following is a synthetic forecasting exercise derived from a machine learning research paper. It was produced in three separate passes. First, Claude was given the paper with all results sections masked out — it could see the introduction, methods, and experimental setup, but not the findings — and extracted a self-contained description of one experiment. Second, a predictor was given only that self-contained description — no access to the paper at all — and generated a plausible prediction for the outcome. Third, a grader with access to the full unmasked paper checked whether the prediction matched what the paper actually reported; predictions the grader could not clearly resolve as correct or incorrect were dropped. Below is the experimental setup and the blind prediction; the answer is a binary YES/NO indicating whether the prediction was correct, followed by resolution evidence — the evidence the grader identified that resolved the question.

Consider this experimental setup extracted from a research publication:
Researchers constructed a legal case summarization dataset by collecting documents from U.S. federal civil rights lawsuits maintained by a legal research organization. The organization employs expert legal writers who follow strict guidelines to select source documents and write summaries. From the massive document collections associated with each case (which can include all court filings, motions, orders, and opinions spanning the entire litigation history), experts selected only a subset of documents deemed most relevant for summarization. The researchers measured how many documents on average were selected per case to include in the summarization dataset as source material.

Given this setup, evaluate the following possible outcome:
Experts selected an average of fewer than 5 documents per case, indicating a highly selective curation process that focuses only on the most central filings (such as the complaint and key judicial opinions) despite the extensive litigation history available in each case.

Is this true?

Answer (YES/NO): NO